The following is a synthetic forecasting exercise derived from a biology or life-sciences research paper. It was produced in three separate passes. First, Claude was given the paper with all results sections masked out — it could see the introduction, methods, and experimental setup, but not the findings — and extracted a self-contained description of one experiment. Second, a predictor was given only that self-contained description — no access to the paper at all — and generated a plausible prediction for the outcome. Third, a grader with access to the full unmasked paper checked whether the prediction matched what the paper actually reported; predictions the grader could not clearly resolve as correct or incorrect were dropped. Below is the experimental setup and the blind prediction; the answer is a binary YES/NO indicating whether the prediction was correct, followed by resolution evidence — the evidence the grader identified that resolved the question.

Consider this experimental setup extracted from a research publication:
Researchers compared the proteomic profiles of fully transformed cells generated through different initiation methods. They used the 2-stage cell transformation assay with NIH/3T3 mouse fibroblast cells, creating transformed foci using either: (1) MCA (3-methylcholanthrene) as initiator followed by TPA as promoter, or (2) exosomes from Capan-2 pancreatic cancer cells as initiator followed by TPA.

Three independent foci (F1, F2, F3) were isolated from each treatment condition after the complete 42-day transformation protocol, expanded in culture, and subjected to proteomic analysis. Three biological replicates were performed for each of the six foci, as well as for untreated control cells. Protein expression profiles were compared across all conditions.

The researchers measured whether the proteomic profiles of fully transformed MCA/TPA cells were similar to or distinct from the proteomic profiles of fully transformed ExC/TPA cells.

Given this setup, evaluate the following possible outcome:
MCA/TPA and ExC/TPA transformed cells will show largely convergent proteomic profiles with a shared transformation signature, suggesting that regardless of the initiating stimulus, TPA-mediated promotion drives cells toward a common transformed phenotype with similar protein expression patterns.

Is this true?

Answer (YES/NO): NO